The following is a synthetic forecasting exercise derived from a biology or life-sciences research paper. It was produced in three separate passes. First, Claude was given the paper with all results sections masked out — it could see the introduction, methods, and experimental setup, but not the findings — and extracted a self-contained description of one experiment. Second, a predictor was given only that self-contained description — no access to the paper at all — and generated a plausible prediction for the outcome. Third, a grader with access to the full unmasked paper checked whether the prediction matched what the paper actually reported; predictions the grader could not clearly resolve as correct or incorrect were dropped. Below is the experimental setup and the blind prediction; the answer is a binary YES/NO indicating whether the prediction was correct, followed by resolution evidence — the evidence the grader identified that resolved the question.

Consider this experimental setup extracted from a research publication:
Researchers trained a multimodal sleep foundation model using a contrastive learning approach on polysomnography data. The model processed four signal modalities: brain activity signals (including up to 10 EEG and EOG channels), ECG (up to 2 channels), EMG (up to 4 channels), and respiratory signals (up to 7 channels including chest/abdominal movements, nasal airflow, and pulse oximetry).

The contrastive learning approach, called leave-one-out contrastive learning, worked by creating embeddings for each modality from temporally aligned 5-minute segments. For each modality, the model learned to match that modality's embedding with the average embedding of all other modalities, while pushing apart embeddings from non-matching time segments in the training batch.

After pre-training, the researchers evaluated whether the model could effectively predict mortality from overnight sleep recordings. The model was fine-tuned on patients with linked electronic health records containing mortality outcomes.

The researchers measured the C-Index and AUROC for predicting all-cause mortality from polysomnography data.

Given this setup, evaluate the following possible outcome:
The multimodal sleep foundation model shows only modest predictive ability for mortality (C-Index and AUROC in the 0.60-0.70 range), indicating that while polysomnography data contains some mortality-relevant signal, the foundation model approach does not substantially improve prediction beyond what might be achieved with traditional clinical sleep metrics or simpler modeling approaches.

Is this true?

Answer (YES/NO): NO